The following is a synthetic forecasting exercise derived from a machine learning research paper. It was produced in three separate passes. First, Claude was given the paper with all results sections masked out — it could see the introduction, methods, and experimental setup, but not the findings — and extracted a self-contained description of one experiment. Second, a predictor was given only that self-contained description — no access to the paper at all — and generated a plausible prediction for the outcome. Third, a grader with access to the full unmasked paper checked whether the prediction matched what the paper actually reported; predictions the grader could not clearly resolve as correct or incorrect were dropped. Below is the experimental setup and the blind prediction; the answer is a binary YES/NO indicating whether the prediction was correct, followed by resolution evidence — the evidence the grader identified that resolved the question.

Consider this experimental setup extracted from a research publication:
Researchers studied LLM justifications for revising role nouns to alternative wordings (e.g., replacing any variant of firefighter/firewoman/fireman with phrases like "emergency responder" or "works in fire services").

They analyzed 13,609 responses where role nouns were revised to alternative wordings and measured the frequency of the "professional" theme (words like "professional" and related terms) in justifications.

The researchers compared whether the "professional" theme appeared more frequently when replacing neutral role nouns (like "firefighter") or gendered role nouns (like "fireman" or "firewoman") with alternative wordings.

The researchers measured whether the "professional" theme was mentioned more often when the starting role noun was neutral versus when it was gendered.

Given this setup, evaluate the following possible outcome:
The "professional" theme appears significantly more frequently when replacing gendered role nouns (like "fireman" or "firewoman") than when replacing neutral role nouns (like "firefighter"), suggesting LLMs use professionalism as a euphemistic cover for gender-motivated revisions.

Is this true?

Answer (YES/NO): NO